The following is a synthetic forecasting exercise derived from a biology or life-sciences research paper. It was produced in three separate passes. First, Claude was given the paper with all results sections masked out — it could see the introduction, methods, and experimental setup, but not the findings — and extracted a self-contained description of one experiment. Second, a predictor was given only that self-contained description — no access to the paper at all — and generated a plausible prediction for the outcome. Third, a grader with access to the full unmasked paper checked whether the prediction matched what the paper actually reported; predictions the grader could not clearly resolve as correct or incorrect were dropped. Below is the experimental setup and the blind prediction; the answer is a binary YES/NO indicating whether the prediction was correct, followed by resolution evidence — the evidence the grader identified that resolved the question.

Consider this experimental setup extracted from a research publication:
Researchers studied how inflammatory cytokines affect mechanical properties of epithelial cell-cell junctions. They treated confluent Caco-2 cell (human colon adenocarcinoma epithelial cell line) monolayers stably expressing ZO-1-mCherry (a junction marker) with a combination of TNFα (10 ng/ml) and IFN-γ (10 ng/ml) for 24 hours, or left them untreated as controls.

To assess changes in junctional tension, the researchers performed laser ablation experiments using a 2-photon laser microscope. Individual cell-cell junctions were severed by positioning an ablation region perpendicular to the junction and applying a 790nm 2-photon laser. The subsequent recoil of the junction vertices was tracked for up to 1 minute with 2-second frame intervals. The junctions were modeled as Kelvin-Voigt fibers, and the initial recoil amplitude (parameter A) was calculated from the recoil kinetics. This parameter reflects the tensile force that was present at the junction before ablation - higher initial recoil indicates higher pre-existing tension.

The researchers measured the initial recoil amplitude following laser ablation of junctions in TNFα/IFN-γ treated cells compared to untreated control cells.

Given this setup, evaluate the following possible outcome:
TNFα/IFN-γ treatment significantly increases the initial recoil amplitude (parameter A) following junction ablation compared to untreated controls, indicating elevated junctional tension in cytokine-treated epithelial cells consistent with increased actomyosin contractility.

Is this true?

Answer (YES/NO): YES